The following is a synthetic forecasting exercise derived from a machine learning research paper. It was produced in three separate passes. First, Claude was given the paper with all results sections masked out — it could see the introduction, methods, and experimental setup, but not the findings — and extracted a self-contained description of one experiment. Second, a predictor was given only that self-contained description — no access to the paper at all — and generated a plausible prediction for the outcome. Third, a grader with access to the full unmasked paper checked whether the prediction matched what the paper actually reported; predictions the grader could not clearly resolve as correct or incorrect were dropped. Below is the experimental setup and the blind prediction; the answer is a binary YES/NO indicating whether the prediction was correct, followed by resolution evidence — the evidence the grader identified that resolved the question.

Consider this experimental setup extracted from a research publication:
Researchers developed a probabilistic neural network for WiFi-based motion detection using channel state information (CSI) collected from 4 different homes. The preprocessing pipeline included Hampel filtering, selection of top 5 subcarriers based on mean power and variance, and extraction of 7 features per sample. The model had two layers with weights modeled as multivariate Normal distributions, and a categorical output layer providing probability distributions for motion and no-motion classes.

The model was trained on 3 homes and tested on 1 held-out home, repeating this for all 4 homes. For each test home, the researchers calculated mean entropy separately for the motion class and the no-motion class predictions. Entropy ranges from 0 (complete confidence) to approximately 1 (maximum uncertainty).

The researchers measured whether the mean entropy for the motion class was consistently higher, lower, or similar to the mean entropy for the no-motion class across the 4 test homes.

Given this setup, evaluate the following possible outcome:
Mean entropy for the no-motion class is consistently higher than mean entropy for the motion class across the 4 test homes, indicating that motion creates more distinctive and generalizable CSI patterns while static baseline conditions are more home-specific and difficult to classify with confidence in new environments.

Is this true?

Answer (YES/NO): NO